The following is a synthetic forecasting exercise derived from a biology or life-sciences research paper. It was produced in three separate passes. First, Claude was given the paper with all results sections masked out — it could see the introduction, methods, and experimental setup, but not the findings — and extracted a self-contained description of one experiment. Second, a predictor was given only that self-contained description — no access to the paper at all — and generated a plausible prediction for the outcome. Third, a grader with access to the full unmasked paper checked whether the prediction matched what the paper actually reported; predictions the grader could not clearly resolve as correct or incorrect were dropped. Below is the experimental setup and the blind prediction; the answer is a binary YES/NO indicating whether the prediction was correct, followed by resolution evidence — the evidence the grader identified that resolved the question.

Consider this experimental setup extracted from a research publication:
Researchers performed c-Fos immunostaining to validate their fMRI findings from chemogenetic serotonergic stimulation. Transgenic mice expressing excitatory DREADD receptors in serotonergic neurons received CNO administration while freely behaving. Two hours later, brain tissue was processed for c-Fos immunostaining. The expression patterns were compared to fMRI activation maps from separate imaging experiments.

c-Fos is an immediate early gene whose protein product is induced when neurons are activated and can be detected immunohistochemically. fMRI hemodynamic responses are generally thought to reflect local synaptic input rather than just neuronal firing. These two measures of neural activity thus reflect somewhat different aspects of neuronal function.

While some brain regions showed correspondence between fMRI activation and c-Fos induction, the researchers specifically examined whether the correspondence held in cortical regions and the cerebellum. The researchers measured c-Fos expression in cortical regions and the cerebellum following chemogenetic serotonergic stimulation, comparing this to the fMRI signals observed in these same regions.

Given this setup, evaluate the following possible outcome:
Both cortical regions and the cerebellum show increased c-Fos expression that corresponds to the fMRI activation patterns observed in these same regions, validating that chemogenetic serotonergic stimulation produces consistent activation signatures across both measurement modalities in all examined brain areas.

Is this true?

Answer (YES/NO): NO